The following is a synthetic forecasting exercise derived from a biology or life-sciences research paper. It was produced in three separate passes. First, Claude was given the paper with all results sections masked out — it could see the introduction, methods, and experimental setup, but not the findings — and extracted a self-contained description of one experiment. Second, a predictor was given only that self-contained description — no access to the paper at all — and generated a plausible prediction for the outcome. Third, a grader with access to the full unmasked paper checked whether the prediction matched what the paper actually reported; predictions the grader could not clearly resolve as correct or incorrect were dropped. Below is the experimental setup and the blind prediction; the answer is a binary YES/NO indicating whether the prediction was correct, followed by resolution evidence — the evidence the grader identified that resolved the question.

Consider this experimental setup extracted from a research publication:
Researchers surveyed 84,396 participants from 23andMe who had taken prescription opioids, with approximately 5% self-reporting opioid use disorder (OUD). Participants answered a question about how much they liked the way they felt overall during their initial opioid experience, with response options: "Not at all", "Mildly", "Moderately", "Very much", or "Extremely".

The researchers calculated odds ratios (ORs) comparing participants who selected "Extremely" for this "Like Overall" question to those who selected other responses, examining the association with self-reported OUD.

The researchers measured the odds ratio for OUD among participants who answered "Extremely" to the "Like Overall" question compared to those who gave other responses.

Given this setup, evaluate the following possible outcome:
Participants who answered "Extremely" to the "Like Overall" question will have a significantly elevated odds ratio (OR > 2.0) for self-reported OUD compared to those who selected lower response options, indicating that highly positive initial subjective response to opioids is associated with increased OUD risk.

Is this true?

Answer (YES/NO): YES